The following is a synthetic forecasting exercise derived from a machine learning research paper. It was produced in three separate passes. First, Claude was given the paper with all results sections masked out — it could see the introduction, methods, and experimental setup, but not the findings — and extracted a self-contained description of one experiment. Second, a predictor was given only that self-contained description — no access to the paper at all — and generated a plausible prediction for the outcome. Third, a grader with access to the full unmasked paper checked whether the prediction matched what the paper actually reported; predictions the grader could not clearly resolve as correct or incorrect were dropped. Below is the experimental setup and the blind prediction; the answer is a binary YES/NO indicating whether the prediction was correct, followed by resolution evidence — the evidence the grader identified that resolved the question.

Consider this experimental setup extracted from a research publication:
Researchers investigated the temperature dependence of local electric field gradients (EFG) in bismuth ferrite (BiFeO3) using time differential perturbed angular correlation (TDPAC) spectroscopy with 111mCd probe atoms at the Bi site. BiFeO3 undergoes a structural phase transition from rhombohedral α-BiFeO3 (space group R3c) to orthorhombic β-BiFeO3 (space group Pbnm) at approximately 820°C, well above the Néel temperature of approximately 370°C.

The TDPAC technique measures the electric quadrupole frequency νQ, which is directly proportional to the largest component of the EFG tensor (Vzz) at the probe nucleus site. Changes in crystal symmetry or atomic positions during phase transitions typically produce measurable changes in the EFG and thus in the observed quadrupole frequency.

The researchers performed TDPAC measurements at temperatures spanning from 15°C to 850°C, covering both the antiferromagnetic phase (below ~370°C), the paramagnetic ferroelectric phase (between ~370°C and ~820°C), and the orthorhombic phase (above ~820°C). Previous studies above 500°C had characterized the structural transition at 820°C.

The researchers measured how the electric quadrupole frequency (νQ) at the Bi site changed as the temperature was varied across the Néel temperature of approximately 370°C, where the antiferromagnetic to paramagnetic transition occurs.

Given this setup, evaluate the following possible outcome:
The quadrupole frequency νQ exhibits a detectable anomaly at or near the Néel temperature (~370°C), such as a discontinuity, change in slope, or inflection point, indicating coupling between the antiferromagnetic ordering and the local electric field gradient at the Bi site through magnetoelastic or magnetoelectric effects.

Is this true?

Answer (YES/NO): NO